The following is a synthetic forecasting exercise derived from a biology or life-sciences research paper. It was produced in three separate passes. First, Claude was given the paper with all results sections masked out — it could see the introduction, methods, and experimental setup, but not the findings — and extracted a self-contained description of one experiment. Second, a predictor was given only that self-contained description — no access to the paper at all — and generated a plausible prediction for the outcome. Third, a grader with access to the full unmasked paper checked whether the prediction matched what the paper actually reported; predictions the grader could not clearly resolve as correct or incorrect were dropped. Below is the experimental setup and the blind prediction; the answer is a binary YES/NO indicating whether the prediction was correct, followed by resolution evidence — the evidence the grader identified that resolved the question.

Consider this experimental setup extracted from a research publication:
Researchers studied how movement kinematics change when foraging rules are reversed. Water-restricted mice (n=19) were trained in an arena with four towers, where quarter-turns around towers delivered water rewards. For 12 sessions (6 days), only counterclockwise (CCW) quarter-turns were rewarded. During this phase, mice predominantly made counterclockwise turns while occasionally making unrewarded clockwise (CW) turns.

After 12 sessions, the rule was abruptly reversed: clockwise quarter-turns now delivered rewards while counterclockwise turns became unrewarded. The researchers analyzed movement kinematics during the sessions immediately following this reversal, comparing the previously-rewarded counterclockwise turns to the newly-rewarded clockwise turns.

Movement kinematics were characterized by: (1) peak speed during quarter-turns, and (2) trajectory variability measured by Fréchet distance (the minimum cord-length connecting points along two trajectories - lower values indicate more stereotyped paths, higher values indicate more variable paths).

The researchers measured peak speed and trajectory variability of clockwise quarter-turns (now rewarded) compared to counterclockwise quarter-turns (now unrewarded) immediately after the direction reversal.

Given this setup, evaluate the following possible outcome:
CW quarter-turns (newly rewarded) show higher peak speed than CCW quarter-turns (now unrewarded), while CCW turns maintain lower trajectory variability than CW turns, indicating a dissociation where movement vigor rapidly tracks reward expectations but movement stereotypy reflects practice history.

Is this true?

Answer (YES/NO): NO